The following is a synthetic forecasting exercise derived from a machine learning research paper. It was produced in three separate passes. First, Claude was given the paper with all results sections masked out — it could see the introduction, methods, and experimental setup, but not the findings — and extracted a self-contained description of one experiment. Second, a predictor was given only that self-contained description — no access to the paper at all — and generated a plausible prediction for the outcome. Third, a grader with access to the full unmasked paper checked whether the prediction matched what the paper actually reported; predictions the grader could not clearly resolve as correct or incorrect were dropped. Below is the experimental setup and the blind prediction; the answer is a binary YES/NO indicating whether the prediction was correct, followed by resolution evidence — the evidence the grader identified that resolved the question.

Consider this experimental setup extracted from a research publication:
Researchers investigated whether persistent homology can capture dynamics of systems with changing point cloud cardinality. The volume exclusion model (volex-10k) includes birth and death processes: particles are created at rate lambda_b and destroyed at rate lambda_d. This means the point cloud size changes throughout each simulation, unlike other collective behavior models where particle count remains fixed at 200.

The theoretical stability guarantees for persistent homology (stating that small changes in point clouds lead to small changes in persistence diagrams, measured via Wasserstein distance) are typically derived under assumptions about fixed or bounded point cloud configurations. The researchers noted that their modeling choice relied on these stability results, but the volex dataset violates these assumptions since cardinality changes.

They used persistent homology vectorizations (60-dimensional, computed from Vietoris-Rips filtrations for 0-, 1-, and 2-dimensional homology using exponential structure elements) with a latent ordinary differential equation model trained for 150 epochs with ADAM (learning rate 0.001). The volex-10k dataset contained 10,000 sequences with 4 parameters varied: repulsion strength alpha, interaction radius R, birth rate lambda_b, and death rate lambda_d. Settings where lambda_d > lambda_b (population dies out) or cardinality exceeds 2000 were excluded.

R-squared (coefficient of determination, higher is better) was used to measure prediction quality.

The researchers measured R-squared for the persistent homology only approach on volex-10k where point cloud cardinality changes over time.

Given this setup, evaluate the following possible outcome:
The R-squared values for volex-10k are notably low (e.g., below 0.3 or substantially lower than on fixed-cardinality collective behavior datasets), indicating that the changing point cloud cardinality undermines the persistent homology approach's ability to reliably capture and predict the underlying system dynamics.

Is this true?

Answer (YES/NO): NO